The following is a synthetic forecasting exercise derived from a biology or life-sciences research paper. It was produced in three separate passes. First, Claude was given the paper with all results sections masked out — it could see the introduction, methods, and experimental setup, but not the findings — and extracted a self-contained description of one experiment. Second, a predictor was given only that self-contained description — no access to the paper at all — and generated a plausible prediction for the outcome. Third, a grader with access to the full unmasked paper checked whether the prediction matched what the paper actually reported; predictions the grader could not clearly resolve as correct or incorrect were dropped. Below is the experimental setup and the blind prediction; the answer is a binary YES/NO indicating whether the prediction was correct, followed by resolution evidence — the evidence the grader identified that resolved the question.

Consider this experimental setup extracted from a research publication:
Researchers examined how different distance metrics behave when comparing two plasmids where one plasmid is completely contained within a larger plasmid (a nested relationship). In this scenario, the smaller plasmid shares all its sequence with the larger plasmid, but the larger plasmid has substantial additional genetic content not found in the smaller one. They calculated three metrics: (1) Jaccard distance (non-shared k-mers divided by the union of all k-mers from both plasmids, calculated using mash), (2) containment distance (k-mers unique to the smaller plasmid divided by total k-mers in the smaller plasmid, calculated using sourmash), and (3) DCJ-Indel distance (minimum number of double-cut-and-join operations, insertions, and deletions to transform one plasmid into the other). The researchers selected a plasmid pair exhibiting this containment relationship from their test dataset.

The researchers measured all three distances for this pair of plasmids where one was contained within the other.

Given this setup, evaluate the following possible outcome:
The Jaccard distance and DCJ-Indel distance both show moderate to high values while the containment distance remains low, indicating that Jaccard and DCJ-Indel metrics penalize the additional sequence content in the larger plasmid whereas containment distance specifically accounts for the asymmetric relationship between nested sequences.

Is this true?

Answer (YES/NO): NO